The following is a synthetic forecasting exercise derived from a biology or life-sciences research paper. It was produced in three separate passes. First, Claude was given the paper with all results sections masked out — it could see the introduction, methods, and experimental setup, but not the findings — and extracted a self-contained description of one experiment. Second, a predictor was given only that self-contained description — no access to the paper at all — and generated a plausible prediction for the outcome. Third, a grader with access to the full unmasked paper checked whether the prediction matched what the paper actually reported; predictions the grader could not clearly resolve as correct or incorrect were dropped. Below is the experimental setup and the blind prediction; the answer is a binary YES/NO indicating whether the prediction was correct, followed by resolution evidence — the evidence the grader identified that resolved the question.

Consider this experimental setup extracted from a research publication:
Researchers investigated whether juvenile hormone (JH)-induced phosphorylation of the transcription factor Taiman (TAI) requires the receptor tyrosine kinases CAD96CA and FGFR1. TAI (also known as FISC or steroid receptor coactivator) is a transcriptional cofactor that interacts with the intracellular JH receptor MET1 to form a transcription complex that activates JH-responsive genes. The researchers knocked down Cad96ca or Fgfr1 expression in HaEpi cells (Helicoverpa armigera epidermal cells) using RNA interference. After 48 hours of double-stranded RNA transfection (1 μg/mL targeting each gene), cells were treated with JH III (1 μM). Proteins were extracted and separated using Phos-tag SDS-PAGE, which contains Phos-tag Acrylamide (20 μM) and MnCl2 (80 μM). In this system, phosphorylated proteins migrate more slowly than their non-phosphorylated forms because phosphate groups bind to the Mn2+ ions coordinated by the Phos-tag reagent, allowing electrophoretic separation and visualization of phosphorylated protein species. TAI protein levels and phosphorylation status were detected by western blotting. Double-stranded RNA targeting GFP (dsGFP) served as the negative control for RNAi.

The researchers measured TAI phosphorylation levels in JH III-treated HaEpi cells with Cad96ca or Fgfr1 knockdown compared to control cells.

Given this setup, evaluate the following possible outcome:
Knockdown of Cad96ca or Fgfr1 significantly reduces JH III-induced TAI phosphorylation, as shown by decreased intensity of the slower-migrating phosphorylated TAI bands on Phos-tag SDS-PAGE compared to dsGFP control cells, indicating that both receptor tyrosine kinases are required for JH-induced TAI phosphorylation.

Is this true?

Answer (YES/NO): YES